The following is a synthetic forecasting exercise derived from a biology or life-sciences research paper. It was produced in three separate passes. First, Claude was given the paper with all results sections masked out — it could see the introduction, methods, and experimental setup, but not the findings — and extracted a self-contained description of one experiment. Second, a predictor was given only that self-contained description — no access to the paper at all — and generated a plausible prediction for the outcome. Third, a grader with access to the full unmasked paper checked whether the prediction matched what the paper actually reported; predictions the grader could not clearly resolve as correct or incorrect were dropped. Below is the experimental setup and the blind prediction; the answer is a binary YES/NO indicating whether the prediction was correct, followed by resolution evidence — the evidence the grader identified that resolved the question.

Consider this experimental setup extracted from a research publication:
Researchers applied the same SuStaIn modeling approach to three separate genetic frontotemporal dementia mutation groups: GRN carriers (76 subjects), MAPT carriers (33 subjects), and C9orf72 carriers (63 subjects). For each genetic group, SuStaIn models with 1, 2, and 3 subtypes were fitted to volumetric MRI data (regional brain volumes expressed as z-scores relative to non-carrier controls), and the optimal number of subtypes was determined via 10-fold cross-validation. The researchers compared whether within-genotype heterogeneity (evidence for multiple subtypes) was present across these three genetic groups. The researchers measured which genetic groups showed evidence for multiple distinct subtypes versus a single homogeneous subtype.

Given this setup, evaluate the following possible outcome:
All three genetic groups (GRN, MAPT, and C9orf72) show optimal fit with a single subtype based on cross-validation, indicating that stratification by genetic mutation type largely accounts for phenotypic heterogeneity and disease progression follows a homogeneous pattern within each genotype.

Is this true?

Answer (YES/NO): NO